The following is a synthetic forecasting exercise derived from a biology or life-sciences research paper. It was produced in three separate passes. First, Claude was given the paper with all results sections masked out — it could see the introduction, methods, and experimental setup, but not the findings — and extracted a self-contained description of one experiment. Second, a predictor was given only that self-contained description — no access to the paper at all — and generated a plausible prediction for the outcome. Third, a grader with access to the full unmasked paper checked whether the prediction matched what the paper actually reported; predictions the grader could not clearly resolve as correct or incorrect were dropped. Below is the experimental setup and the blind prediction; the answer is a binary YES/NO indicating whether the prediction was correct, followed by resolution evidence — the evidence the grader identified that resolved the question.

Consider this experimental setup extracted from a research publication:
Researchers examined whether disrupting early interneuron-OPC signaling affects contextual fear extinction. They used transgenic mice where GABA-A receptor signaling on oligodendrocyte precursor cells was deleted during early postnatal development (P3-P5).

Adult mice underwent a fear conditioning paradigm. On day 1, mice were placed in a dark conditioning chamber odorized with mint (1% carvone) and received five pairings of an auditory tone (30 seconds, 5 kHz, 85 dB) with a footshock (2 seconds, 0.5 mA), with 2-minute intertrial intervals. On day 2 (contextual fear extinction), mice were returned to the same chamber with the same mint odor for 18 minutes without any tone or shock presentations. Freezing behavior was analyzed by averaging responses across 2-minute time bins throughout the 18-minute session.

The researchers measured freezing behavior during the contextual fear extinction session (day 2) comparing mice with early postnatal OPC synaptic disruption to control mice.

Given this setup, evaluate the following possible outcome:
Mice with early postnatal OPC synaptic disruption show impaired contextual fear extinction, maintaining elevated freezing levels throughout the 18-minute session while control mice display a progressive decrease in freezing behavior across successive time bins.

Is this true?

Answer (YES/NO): NO